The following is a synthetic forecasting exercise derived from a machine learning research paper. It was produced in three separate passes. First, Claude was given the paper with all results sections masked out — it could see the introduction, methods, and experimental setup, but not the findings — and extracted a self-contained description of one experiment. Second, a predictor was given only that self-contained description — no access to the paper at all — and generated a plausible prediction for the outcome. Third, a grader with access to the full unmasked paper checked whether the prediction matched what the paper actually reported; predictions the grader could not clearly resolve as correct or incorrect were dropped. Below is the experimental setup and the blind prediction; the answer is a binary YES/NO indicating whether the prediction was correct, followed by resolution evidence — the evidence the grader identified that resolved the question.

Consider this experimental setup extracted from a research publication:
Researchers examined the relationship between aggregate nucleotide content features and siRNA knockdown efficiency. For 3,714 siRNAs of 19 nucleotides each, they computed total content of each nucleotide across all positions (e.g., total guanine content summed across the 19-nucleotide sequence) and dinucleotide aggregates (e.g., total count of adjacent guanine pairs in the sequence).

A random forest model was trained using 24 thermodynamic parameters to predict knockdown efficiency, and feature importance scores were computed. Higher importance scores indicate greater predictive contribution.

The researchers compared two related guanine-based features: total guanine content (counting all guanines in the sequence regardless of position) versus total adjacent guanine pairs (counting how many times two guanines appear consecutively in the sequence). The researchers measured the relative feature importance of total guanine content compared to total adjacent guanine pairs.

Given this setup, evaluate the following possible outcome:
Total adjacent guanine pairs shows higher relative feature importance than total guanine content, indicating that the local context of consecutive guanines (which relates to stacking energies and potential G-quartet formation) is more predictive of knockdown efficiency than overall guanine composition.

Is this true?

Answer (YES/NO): NO